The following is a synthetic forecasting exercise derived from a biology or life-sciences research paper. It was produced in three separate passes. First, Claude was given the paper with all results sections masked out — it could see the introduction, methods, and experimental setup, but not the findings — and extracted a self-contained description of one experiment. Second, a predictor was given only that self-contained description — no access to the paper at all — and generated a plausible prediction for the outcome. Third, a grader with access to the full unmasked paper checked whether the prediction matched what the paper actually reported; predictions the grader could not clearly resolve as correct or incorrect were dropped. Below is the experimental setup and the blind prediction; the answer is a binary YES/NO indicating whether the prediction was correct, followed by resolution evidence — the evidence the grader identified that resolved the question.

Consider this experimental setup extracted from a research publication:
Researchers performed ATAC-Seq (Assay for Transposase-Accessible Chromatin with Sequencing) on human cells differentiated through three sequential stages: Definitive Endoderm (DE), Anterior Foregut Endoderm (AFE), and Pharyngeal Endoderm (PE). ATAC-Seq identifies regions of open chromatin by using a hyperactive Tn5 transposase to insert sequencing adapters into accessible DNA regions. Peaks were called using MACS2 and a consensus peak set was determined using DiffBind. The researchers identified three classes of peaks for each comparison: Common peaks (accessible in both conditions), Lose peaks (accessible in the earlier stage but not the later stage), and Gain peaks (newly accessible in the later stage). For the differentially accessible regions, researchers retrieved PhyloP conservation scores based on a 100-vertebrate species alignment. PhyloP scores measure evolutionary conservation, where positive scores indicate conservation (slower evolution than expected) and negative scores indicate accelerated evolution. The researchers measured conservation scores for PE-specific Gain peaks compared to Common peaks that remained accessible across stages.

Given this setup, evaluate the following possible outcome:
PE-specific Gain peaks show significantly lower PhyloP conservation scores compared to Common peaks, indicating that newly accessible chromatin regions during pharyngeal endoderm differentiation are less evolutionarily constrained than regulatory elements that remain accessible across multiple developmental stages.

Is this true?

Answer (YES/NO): NO